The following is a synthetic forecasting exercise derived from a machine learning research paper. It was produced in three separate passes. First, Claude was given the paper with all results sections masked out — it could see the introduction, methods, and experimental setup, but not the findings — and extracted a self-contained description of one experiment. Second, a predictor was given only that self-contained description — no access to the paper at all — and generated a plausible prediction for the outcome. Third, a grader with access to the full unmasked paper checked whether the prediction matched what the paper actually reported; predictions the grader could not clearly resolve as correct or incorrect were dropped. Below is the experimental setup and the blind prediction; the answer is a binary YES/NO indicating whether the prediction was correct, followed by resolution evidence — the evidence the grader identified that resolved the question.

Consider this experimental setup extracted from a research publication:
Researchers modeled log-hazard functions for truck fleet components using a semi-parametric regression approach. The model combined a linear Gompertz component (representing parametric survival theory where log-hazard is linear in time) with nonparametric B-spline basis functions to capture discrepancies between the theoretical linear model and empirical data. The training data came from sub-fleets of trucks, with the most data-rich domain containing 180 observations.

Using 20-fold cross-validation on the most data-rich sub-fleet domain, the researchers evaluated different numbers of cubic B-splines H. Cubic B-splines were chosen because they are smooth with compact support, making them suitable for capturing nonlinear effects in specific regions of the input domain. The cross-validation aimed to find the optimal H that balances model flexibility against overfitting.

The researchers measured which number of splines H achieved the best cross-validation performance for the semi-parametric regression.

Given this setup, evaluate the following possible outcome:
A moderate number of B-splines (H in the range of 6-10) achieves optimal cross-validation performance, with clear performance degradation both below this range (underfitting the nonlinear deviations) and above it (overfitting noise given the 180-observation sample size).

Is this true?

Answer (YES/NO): NO